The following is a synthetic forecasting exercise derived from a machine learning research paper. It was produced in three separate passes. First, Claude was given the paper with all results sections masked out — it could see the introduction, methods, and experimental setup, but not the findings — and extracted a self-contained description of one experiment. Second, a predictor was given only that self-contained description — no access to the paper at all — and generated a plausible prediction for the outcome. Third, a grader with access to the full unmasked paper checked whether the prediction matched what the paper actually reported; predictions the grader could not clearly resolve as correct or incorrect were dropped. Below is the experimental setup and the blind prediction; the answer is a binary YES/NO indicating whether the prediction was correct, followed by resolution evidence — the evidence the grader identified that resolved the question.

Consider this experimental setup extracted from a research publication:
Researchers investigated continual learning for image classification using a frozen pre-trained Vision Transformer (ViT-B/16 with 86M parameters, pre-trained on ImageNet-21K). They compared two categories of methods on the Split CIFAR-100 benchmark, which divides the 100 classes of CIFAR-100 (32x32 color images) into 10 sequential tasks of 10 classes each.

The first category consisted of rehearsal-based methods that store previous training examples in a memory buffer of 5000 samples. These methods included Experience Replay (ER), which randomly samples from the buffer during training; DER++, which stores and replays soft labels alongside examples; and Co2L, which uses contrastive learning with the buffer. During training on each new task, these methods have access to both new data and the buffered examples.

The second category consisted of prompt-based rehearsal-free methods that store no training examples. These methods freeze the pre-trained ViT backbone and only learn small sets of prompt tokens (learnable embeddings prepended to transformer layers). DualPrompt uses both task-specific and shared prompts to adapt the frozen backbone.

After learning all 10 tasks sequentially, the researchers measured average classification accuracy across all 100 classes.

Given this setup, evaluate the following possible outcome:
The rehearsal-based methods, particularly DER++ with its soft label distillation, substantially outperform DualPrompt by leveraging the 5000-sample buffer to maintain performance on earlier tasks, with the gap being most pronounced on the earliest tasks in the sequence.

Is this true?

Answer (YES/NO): NO